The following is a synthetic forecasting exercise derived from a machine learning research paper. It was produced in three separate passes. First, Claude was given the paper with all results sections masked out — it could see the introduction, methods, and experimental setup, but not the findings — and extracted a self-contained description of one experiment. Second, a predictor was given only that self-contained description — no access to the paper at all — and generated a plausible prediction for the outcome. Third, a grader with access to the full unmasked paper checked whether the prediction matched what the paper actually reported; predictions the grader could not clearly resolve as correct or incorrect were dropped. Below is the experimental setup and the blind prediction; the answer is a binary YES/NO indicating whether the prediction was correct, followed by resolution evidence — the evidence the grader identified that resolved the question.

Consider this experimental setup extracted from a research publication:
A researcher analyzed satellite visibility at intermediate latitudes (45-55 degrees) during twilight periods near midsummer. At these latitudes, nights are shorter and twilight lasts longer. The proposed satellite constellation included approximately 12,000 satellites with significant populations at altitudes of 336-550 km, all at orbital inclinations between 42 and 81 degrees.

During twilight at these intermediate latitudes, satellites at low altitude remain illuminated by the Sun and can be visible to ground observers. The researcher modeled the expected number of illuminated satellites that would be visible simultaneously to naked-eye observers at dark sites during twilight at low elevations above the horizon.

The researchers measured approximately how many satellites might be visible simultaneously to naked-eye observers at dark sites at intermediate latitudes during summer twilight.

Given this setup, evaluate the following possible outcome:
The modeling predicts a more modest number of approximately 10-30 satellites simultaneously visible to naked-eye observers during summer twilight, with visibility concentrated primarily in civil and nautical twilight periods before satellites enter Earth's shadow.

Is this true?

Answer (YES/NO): NO